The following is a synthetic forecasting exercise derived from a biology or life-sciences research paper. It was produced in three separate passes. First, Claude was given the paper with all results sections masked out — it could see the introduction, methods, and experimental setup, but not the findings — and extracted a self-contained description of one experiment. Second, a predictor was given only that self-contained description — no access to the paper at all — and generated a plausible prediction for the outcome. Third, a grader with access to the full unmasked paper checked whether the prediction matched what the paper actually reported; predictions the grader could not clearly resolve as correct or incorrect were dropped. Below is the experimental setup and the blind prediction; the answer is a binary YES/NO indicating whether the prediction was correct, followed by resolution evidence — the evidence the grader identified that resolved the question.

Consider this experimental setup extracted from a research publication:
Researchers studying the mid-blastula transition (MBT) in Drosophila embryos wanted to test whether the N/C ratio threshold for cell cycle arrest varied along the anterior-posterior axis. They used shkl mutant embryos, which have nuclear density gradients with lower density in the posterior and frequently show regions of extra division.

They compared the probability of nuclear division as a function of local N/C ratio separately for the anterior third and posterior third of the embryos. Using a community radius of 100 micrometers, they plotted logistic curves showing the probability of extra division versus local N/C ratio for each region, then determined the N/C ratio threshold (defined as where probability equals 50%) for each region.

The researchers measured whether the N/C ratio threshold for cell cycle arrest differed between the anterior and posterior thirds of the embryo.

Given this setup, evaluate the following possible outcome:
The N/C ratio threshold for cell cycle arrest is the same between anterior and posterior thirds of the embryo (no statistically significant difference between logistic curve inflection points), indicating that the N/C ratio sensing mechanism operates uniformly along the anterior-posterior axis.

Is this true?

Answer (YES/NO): NO